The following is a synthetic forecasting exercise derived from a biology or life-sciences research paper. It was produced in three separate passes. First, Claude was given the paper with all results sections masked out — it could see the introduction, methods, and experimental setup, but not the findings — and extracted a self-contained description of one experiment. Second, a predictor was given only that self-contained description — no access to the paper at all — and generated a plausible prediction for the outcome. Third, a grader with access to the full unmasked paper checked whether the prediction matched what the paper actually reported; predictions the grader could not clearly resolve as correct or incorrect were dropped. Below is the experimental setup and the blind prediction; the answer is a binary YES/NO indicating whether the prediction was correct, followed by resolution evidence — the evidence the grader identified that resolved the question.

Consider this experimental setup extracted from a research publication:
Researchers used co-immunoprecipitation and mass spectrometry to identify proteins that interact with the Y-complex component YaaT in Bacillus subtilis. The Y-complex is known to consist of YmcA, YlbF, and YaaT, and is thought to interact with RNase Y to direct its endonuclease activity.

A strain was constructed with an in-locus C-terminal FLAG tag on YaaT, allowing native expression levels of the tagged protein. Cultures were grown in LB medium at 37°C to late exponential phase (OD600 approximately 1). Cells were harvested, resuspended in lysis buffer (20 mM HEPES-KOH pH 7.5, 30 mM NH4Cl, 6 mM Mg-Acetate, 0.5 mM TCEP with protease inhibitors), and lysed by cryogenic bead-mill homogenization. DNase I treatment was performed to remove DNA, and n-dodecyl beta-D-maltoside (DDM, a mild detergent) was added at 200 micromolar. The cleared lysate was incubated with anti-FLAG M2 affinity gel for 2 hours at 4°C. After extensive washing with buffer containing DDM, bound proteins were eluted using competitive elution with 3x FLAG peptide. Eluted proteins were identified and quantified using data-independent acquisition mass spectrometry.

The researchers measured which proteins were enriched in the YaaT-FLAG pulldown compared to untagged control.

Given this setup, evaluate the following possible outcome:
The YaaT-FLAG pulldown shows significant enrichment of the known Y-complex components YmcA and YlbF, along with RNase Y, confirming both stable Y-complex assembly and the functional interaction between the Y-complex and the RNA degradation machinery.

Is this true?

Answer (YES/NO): YES